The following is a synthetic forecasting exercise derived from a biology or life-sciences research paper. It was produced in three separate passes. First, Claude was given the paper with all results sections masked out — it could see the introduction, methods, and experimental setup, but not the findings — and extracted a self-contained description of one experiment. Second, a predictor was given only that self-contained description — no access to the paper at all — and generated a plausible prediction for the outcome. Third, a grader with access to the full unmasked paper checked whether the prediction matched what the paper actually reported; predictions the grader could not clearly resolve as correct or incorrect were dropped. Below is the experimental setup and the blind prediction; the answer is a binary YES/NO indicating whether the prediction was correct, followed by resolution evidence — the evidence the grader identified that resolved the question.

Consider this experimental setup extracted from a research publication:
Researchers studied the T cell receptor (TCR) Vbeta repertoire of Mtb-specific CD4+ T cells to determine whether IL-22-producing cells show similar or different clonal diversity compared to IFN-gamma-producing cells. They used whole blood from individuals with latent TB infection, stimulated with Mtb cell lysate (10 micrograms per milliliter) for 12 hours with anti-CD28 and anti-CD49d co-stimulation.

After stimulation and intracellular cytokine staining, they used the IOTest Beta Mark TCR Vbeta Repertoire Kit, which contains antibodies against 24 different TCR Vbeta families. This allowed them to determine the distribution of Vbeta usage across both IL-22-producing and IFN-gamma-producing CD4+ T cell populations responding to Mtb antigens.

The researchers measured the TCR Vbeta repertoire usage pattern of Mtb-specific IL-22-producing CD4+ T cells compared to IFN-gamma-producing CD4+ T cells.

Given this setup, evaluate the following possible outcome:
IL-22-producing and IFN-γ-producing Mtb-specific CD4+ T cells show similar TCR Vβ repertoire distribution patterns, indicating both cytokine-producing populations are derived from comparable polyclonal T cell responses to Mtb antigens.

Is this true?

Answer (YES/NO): YES